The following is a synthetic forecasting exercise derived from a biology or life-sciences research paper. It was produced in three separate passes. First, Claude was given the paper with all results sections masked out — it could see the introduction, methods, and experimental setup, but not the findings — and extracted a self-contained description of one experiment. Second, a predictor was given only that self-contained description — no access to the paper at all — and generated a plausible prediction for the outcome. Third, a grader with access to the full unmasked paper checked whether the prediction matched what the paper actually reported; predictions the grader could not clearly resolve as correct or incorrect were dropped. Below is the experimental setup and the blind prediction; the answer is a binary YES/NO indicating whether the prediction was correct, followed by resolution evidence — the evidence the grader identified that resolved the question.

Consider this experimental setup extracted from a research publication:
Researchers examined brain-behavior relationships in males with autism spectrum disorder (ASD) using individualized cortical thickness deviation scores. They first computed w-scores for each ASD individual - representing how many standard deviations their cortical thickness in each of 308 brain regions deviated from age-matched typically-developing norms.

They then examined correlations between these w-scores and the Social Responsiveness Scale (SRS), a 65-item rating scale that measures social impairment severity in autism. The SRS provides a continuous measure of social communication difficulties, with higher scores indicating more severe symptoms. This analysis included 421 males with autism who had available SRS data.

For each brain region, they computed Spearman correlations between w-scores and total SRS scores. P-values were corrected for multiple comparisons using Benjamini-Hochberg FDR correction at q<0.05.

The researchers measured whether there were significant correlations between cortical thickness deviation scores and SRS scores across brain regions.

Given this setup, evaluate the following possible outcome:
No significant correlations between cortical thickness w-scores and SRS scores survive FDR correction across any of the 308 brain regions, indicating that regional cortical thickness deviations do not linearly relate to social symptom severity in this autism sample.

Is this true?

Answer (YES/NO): NO